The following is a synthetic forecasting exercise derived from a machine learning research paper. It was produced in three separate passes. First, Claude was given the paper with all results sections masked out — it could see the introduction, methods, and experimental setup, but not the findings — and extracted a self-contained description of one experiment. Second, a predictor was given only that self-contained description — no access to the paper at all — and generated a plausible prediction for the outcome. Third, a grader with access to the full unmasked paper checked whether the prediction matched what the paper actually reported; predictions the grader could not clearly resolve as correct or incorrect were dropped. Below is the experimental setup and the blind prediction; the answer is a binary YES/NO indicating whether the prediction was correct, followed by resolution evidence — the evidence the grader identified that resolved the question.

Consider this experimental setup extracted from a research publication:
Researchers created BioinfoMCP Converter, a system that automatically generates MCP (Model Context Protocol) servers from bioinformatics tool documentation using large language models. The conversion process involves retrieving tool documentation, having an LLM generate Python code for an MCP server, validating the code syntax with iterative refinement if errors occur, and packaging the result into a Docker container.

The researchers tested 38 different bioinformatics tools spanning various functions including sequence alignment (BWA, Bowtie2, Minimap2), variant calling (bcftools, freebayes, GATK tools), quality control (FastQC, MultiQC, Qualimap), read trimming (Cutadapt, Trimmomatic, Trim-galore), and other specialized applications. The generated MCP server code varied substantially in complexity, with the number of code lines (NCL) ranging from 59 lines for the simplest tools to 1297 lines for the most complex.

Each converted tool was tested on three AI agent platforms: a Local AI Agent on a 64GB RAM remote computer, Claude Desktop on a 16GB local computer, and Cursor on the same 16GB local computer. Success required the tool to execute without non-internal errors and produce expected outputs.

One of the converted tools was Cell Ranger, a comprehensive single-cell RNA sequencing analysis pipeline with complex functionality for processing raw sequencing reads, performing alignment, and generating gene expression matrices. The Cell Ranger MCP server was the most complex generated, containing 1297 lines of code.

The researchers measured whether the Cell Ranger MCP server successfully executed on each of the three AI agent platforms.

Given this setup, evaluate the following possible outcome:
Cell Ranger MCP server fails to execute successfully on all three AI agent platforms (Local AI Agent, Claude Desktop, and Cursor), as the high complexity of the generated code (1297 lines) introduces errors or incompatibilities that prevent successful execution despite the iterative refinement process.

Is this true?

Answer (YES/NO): NO